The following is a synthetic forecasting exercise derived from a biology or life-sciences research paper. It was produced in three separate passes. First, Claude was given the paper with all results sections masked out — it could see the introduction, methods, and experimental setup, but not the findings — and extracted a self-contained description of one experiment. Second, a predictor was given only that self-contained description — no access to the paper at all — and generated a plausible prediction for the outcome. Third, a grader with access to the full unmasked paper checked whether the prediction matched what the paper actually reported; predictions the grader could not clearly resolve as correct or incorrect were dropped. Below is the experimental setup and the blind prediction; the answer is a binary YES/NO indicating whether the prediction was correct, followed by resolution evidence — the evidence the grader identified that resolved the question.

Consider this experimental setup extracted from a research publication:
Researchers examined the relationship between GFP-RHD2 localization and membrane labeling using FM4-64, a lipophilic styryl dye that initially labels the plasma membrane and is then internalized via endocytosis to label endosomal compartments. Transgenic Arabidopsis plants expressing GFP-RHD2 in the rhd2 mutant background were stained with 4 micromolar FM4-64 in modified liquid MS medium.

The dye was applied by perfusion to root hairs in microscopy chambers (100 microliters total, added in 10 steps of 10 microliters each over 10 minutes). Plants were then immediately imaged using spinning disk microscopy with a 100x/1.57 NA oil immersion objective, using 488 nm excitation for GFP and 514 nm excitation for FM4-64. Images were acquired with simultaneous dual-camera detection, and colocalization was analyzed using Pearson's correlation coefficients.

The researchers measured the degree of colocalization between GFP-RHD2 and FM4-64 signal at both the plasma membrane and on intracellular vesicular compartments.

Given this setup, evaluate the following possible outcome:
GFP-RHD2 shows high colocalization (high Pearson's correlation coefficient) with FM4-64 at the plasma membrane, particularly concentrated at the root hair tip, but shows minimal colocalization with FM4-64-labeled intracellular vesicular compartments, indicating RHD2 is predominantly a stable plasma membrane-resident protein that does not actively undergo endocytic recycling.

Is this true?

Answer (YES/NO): NO